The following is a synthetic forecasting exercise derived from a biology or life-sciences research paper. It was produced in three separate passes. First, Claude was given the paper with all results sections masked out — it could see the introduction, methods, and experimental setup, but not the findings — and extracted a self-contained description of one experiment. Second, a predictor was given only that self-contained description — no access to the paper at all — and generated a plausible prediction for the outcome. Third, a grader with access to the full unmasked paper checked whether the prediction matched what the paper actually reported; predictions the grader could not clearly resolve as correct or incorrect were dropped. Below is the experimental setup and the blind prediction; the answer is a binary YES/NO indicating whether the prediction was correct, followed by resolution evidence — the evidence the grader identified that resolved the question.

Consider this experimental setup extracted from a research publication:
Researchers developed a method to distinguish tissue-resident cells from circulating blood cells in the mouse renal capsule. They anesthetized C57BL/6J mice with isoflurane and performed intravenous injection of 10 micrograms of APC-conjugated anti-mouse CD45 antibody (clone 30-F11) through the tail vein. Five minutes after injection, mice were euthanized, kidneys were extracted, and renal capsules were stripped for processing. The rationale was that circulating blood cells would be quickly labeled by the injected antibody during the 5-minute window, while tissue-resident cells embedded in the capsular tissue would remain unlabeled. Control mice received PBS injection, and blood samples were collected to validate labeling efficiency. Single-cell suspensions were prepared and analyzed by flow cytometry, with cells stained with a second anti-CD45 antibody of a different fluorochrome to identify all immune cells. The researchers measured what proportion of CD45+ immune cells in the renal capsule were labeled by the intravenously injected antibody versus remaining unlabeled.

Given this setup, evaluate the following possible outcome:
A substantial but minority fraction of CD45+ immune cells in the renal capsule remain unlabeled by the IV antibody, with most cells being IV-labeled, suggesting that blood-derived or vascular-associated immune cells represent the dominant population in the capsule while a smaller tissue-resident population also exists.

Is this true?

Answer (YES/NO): NO